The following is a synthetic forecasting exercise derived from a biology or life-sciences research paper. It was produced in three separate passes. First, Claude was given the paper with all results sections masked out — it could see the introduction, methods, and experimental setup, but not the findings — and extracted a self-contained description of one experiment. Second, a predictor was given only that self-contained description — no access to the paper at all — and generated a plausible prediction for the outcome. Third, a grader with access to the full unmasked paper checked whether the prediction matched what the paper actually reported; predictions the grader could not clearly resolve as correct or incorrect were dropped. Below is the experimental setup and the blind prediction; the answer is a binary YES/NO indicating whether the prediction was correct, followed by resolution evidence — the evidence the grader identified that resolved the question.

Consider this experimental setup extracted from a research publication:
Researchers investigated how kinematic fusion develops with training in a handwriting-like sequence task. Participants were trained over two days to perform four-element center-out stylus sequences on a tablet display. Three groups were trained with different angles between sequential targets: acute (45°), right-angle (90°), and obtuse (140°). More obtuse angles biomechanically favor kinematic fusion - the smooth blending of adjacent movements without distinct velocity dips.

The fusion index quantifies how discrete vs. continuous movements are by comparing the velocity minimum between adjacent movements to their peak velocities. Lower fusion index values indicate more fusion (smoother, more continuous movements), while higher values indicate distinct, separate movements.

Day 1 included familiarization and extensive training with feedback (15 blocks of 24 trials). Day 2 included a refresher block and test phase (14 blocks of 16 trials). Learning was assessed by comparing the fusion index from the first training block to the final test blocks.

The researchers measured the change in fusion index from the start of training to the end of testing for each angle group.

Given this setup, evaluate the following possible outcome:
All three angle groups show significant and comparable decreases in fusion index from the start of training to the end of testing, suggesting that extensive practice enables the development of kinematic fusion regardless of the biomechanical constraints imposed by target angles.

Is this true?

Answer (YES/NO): NO